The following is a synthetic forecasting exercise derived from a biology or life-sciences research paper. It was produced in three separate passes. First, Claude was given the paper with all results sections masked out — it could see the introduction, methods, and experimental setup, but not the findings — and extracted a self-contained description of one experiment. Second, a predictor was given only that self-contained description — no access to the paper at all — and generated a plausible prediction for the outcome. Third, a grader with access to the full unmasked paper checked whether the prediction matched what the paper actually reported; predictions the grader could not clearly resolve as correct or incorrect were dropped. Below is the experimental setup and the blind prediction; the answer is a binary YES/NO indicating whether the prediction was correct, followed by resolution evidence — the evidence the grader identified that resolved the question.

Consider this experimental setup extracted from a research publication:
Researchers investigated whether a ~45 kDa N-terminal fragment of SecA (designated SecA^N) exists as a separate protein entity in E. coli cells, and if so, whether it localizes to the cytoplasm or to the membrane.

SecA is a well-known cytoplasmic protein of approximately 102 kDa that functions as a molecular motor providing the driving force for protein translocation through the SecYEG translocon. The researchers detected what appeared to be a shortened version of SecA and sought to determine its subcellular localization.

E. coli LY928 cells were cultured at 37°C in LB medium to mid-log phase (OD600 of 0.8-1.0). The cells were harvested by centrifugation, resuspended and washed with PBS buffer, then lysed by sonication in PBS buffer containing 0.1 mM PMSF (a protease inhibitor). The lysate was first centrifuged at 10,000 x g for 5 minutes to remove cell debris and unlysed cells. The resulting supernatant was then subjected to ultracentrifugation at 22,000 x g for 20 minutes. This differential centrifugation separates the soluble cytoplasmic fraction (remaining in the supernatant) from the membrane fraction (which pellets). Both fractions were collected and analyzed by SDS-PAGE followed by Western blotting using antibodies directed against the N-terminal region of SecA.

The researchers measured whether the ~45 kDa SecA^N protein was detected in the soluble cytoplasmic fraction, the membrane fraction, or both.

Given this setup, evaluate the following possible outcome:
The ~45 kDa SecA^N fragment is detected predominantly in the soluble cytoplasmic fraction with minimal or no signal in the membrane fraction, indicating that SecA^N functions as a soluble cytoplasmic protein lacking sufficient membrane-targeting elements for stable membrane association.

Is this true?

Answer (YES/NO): NO